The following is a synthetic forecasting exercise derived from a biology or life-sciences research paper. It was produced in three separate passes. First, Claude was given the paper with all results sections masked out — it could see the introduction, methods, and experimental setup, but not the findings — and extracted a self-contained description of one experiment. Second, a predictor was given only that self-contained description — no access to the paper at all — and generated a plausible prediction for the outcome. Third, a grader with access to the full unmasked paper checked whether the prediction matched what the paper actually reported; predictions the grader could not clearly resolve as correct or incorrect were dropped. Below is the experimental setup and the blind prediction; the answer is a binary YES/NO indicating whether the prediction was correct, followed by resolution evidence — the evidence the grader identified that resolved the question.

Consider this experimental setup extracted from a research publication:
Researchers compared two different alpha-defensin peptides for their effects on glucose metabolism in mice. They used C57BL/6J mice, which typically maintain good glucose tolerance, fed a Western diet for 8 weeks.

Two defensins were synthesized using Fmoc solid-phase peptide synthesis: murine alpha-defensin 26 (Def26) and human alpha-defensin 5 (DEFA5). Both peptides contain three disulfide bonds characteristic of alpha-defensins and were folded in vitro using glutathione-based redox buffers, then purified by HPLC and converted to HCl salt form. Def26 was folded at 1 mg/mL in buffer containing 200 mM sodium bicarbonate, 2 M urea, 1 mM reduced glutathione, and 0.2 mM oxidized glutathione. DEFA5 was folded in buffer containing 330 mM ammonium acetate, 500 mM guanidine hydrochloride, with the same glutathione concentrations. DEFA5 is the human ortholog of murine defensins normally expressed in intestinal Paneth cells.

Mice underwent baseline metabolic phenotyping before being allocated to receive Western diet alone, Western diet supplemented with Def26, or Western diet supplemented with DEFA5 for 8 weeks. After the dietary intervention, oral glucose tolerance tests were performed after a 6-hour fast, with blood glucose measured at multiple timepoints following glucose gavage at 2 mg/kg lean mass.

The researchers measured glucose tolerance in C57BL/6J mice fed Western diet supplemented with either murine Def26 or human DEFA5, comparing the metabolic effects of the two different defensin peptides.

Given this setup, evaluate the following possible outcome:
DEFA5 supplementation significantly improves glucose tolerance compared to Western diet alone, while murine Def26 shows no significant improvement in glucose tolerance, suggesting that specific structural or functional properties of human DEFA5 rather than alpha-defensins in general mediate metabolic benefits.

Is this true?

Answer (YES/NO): NO